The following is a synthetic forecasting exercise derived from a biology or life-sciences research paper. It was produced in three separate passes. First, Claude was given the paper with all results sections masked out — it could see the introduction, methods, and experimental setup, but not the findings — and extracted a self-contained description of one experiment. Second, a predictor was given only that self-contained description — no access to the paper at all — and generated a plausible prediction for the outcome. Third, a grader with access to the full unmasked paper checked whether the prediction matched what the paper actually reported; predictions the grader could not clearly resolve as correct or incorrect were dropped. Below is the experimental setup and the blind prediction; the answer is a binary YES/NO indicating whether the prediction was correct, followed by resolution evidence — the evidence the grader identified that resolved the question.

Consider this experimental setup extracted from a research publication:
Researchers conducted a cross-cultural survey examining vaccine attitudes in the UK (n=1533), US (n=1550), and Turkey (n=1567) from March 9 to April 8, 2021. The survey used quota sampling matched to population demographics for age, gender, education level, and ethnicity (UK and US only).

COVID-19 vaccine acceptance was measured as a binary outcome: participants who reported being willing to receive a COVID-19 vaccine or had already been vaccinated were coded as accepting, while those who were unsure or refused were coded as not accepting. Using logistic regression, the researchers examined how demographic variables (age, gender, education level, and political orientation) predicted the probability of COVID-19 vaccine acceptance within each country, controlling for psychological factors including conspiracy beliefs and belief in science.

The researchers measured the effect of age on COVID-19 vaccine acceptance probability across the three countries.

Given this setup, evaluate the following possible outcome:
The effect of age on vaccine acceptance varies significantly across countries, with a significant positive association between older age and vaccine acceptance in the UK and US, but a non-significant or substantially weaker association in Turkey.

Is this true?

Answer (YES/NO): NO